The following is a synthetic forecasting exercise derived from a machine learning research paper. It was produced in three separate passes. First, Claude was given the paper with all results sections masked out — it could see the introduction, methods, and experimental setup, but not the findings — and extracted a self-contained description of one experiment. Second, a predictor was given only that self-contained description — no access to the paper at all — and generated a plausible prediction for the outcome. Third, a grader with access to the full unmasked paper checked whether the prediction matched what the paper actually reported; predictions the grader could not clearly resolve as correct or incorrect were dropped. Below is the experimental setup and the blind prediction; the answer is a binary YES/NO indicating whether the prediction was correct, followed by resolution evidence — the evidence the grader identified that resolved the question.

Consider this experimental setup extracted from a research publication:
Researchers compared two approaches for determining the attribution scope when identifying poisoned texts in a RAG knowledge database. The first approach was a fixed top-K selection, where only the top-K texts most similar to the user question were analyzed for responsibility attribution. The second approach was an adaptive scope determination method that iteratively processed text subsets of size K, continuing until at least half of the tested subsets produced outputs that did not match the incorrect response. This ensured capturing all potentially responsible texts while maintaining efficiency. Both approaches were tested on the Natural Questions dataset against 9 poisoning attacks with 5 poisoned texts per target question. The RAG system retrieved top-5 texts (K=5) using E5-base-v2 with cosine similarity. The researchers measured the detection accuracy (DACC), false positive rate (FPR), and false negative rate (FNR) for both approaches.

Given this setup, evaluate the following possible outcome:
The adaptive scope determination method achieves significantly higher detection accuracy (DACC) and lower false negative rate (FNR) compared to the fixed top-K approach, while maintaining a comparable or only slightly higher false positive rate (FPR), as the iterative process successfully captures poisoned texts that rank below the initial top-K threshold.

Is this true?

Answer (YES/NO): YES